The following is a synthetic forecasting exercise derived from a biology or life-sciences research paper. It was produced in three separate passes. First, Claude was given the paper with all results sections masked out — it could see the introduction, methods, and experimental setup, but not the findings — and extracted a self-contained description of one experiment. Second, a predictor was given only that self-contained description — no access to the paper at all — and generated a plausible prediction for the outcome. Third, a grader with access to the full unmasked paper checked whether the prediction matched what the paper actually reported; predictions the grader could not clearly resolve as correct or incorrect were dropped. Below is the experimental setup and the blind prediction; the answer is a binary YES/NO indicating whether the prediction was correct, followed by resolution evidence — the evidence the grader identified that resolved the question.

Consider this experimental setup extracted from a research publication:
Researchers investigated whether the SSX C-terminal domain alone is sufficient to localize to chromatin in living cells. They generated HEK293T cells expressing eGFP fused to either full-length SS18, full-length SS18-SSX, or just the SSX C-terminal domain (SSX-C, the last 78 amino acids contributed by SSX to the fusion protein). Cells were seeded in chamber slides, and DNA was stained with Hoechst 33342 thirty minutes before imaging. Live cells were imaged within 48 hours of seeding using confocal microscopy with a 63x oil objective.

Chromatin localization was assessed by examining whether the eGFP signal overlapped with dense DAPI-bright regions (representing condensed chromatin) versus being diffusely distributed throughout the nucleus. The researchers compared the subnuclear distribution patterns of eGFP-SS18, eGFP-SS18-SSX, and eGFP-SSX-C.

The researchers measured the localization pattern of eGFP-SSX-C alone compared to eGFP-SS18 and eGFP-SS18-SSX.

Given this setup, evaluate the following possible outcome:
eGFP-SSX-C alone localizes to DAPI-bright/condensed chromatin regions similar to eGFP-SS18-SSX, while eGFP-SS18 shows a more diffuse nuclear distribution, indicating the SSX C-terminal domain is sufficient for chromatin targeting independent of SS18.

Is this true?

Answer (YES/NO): NO